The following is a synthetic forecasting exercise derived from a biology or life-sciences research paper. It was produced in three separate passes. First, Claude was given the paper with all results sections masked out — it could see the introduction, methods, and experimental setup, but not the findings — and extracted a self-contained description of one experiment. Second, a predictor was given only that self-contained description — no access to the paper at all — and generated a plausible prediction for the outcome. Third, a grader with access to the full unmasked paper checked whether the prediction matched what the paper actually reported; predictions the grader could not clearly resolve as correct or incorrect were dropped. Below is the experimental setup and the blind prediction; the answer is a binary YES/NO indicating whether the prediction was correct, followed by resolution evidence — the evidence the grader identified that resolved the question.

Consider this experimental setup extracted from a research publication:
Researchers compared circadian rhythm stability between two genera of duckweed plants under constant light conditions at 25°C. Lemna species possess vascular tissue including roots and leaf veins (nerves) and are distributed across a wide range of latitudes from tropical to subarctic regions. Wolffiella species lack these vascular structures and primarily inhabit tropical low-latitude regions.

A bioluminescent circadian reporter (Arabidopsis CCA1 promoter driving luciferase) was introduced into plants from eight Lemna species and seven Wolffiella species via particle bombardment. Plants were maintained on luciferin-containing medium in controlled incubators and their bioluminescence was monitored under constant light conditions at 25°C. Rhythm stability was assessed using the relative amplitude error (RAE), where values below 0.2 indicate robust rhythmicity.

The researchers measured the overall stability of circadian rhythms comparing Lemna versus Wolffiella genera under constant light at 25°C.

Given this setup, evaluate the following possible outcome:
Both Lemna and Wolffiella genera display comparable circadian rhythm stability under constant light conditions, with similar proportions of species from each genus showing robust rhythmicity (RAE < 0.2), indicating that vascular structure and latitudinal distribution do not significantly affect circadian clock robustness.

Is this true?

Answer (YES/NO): NO